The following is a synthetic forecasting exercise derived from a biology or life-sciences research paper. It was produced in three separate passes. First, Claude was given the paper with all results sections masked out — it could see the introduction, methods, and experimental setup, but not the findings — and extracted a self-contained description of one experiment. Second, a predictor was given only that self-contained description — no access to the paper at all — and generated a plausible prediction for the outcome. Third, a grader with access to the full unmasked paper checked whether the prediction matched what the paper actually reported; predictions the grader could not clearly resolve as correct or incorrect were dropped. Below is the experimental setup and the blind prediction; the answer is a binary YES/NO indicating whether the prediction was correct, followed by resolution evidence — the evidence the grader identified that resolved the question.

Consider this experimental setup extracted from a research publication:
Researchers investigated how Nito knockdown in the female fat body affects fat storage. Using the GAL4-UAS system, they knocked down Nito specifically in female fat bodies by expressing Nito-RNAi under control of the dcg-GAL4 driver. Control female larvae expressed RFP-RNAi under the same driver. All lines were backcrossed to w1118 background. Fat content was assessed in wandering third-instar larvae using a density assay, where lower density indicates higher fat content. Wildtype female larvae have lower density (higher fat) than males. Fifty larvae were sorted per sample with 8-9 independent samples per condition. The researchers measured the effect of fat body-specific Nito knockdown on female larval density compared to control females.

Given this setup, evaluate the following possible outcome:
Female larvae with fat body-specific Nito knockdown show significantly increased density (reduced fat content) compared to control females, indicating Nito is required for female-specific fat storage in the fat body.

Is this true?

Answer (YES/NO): YES